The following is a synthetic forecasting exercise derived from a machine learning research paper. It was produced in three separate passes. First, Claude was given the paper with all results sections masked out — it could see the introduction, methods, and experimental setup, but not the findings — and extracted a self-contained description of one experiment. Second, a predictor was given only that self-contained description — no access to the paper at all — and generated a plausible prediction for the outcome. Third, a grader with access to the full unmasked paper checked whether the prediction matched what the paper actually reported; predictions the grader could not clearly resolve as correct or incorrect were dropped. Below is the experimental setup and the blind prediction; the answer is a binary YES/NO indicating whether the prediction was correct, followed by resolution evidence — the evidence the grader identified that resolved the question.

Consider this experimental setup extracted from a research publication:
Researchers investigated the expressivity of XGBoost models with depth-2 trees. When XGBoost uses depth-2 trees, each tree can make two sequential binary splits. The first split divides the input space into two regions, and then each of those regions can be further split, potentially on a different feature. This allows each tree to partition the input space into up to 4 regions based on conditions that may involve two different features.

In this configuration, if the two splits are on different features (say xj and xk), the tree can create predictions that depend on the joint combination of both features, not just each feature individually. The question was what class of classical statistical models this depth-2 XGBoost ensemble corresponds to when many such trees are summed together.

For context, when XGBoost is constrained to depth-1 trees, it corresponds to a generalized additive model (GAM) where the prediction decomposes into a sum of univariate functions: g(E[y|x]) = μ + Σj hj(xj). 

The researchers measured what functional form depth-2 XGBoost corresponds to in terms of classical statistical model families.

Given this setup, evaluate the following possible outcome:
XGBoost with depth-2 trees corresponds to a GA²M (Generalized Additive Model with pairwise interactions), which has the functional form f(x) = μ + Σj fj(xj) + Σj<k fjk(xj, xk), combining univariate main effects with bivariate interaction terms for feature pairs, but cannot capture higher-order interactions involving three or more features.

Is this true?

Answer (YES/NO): YES